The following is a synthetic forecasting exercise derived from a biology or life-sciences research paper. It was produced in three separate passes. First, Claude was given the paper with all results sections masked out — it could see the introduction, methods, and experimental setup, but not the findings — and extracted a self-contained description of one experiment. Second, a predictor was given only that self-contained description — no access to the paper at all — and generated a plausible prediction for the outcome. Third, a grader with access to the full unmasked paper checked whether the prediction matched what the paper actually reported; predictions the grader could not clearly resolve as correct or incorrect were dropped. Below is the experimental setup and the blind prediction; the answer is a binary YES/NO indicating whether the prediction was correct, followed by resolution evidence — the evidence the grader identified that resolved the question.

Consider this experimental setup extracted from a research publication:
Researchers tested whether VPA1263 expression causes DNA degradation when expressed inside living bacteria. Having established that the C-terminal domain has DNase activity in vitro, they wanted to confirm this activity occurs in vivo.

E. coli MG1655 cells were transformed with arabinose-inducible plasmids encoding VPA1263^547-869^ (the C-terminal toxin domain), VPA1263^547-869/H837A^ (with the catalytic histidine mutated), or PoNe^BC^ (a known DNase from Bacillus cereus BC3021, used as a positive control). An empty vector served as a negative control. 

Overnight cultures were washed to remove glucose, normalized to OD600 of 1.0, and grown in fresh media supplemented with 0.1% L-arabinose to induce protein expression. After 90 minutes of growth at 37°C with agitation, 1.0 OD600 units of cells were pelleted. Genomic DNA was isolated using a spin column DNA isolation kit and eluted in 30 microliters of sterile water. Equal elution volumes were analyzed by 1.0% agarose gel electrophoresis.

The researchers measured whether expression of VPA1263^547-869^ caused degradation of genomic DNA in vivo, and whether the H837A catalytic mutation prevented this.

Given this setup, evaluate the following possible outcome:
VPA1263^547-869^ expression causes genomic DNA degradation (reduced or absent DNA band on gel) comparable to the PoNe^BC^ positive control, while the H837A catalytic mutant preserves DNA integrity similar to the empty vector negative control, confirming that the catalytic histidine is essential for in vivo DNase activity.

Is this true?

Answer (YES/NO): YES